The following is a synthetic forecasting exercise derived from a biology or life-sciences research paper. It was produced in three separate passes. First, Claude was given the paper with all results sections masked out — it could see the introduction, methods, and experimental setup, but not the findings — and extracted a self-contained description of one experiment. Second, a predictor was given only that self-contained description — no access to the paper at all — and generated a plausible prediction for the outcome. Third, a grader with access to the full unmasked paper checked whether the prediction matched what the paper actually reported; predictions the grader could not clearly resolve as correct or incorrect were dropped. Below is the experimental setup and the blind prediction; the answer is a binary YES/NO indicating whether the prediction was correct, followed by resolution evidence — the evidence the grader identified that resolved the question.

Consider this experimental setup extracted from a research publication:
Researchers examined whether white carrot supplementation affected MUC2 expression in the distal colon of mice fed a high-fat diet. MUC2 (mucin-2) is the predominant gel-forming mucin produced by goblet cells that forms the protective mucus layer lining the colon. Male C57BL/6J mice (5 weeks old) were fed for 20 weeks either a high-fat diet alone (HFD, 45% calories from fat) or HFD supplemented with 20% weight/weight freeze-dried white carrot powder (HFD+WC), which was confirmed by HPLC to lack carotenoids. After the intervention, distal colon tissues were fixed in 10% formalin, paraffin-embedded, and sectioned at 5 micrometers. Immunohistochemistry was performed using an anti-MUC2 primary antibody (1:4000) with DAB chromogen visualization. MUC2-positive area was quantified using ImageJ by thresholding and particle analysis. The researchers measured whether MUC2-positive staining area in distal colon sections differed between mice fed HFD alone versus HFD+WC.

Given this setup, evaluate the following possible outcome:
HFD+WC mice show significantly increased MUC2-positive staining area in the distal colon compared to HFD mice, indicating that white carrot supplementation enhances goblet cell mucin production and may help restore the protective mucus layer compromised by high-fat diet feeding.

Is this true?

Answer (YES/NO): NO